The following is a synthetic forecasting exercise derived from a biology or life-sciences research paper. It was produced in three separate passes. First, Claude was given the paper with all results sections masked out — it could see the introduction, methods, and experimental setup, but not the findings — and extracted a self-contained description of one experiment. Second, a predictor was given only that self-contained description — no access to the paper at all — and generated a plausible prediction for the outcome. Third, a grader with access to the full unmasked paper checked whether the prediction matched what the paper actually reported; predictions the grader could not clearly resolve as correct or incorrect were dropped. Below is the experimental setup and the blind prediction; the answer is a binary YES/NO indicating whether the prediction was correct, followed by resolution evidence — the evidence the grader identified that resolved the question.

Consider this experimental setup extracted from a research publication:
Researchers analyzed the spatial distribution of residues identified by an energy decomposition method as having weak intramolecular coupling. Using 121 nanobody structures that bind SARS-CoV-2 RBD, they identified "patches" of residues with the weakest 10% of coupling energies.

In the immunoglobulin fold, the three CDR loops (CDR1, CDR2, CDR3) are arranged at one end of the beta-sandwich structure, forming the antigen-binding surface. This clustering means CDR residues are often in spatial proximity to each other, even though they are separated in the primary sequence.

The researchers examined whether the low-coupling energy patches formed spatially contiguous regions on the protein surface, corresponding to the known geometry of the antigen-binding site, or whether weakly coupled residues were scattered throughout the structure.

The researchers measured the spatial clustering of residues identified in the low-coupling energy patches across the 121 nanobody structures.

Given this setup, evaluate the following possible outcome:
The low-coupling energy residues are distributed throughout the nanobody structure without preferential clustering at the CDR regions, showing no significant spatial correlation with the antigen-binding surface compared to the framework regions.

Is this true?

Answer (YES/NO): NO